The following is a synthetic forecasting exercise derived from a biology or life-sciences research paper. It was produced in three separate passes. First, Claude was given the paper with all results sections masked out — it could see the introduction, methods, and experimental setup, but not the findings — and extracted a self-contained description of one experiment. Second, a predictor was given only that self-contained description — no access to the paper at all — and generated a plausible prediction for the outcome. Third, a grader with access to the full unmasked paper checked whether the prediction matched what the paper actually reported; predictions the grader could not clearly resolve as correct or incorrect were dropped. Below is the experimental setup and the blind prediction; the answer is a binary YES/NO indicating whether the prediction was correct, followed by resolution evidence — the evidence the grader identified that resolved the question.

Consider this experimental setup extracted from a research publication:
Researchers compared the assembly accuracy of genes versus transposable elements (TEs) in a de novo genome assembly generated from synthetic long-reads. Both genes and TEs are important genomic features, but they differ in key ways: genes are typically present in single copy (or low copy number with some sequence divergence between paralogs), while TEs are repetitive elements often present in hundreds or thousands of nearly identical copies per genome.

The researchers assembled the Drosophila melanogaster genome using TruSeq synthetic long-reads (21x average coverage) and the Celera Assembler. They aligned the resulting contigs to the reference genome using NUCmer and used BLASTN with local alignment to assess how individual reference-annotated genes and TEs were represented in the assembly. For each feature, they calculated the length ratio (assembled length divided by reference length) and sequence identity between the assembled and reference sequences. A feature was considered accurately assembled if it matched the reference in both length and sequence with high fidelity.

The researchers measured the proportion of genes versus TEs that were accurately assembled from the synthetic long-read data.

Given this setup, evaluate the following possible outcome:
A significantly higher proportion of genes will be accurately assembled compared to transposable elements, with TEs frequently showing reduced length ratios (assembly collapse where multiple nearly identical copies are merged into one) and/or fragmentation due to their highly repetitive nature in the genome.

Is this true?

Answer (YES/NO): NO